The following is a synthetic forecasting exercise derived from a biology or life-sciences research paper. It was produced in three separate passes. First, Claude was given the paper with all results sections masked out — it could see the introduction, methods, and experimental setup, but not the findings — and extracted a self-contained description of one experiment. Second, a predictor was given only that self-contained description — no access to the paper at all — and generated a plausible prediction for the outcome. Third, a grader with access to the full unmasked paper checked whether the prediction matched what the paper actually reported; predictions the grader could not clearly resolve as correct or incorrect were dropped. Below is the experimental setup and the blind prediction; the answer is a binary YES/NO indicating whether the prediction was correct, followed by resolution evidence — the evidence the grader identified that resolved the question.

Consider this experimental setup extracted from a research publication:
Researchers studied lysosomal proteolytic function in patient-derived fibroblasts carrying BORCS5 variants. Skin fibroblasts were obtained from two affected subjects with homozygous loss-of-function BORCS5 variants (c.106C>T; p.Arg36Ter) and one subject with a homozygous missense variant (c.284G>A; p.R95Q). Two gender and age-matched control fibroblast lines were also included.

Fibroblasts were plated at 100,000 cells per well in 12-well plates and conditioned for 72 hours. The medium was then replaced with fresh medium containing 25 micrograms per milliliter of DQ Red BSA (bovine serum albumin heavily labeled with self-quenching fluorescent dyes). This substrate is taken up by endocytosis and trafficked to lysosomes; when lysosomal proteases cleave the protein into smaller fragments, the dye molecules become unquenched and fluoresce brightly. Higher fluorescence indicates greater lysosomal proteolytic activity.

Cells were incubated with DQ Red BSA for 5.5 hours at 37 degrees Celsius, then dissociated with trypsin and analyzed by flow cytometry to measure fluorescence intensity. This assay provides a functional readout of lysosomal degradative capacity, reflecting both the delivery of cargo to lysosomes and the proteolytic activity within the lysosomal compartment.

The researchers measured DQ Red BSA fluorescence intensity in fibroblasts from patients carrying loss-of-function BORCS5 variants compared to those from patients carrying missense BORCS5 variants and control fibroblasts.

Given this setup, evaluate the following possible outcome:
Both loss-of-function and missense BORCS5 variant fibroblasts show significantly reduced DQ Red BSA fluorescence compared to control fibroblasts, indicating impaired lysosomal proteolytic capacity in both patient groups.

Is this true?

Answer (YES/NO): YES